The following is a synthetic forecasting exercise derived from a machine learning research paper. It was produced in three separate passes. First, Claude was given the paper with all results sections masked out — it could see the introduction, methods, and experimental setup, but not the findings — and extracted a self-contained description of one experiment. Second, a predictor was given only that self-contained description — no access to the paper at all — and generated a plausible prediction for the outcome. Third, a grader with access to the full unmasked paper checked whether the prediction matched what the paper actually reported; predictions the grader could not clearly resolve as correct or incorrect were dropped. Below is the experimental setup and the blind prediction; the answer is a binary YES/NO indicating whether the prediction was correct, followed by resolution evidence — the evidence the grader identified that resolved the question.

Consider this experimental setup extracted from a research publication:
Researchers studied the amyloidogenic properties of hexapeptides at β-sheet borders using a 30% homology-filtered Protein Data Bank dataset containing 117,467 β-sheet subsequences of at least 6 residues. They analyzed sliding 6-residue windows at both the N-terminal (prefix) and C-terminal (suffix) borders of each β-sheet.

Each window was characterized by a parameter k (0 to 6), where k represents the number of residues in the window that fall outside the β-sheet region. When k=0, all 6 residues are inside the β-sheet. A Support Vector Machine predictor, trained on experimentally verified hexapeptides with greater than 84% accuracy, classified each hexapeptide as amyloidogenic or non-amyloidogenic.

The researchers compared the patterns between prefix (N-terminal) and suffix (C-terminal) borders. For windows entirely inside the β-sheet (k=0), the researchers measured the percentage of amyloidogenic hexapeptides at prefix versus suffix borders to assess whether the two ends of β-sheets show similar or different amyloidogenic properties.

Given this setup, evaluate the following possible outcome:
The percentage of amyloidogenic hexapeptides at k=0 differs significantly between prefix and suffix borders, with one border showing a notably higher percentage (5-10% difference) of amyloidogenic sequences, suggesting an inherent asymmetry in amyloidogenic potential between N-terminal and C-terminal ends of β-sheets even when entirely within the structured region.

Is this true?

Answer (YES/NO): NO